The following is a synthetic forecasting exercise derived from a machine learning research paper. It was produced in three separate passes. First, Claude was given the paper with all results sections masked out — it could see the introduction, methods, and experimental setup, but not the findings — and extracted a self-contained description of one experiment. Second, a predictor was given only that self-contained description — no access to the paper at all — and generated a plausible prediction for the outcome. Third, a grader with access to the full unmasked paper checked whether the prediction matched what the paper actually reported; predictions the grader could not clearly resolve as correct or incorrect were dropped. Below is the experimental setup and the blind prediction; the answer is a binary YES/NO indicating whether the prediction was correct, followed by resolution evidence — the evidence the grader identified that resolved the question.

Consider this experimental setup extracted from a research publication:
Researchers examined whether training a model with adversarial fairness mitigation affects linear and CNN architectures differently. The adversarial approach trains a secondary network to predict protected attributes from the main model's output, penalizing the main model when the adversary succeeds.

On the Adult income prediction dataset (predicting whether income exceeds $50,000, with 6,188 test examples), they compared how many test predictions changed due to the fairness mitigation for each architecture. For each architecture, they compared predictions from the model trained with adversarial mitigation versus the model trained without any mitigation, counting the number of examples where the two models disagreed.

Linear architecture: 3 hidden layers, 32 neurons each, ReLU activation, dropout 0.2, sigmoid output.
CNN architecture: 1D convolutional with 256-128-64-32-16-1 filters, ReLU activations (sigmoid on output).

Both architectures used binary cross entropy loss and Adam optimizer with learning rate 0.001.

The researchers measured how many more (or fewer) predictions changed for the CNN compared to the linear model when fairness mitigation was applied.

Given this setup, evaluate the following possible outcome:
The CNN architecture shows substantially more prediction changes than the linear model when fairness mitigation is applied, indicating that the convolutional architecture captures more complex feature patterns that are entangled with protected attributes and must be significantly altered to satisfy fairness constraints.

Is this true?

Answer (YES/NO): YES